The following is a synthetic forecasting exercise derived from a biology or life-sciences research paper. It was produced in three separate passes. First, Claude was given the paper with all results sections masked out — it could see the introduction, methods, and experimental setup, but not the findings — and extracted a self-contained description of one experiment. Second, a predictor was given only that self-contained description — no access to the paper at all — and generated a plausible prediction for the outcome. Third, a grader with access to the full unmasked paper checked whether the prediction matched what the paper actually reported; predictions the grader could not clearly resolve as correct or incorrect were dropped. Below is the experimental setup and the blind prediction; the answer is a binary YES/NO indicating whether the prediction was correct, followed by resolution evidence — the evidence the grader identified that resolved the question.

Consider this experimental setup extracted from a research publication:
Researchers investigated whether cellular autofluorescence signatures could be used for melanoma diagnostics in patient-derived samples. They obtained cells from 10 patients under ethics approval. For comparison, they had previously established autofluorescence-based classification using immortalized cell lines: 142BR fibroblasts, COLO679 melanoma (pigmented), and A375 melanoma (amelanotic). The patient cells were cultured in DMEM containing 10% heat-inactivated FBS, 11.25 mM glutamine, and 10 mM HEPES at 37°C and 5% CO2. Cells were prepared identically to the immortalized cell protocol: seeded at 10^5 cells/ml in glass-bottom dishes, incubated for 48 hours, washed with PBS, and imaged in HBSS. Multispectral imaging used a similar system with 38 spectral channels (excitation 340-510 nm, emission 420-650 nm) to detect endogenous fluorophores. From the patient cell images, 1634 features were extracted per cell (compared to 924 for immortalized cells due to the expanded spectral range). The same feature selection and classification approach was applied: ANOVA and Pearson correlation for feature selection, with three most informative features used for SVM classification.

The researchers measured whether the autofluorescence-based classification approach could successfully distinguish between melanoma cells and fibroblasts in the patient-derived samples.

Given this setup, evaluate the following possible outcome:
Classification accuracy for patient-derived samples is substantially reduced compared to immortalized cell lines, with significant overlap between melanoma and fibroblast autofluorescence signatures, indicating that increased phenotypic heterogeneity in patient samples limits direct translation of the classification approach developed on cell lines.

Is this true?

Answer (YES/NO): NO